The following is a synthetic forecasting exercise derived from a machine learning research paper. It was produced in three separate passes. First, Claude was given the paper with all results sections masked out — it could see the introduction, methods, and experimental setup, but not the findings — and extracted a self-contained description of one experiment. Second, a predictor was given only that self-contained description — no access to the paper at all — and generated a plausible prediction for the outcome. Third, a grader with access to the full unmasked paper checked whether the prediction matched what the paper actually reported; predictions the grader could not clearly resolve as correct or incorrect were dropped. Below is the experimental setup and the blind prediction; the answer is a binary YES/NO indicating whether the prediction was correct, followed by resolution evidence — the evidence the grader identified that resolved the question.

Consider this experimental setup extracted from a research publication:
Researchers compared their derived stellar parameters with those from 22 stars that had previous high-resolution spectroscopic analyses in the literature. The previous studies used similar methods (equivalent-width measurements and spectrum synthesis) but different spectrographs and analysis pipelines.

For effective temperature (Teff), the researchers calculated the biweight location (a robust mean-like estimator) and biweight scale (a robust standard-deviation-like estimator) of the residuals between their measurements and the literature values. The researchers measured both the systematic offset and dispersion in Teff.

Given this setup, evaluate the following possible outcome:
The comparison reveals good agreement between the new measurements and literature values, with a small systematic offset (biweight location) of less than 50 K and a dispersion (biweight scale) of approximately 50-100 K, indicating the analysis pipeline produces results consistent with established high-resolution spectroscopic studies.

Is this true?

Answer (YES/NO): NO